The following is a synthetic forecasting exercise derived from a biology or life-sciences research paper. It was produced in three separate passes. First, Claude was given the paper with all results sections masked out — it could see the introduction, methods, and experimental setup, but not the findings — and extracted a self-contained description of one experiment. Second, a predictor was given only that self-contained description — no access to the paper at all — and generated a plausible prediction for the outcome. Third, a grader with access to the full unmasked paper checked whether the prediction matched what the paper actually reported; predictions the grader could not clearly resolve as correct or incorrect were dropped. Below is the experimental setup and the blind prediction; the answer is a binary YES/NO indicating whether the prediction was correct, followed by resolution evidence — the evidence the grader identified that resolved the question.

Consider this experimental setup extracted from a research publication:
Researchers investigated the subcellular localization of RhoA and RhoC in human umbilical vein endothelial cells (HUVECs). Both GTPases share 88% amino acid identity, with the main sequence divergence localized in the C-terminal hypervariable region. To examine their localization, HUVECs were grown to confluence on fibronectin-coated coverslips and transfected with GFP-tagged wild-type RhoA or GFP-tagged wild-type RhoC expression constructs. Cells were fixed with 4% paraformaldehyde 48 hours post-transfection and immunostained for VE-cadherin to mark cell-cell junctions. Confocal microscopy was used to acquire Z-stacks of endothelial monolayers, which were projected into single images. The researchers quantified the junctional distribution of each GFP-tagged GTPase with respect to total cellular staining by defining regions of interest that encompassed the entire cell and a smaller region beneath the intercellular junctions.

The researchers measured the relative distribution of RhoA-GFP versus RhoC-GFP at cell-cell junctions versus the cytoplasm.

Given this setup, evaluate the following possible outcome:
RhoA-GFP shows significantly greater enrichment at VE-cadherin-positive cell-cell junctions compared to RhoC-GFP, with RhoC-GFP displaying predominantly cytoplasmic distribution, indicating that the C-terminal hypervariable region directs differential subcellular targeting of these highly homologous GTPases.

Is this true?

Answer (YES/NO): NO